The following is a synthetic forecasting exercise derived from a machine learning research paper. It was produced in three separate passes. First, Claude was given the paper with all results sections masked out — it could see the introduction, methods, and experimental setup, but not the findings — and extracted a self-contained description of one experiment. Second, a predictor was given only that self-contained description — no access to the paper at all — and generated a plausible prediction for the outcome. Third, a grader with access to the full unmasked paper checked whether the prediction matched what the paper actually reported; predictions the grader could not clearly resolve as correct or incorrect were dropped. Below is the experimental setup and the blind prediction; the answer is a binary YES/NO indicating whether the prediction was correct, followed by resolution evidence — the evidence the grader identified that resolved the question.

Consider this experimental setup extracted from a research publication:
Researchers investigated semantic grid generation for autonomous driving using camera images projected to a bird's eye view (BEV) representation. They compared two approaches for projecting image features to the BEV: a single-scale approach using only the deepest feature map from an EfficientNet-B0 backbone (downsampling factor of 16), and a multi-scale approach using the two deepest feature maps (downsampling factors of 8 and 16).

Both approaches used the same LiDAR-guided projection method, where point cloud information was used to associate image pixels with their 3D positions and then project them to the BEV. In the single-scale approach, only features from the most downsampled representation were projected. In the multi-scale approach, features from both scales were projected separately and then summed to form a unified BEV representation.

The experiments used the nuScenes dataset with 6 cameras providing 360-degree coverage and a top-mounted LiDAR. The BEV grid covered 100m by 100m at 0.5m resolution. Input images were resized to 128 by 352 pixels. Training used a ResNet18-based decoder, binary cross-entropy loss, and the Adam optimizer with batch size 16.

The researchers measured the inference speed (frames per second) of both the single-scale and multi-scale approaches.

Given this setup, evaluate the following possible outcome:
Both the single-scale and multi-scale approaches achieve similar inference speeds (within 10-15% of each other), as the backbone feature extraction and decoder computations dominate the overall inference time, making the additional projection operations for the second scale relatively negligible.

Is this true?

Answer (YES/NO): YES